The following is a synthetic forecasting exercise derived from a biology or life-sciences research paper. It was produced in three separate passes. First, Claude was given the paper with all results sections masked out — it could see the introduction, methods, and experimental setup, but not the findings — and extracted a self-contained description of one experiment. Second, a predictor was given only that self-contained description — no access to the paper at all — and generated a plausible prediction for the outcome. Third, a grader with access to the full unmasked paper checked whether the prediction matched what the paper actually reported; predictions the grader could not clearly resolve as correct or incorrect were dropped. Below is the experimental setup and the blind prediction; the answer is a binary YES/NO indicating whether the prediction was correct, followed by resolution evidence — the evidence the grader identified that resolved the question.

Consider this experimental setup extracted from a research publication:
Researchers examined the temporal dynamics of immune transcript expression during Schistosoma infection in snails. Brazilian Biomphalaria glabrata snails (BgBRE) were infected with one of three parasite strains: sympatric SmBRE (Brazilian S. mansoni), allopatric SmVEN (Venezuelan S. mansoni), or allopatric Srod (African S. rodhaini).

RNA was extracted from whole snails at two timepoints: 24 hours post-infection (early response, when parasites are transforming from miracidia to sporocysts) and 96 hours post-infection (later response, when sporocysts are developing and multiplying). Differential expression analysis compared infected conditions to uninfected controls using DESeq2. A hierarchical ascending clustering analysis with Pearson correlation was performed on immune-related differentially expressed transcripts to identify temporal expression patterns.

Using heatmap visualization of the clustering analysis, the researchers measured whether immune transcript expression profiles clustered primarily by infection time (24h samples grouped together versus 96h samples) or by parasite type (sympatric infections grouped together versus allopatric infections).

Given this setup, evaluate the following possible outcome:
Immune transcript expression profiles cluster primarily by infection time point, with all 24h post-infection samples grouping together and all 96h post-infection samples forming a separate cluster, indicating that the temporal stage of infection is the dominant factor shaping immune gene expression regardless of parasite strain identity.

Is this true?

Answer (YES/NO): NO